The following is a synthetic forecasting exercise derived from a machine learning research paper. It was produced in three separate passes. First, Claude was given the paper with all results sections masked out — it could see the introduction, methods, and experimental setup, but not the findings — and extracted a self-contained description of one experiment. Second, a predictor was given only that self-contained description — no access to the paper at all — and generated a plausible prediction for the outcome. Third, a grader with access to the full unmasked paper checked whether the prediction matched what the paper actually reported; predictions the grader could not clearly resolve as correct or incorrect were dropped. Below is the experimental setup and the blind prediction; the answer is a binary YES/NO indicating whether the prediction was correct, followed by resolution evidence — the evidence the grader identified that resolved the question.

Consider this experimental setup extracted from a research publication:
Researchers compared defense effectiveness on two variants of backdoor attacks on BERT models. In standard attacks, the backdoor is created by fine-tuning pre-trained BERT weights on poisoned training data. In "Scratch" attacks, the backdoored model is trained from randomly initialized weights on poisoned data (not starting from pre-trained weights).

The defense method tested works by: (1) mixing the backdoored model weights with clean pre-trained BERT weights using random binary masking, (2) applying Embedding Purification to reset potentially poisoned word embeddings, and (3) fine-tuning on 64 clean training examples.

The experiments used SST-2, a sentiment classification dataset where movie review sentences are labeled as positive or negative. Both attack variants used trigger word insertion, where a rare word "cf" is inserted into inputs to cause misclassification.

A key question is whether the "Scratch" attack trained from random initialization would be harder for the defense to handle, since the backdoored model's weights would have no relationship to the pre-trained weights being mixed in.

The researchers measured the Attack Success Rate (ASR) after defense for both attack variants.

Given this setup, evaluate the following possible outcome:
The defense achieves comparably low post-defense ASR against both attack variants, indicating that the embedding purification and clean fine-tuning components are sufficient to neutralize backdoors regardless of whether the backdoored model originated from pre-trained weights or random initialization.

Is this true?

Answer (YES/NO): NO